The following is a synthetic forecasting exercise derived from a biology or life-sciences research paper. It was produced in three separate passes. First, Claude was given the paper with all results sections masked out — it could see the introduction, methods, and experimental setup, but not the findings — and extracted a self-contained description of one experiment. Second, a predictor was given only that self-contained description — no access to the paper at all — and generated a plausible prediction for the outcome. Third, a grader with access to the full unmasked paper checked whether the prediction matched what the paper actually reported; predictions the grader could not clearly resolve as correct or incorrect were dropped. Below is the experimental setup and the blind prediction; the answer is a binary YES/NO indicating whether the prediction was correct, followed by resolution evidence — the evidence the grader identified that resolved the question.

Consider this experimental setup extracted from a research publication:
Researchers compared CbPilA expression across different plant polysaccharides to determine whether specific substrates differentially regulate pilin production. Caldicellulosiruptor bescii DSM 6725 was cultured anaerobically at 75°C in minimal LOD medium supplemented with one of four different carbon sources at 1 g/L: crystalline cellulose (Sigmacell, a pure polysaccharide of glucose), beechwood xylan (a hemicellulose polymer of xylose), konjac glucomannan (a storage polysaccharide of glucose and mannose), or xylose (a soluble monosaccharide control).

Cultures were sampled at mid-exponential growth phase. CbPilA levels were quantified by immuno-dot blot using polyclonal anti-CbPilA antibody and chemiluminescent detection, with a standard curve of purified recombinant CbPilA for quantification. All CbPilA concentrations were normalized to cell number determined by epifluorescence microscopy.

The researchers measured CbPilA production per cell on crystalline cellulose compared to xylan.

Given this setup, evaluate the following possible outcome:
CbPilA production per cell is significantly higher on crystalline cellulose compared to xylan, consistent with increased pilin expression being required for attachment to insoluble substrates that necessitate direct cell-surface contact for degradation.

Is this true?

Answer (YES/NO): NO